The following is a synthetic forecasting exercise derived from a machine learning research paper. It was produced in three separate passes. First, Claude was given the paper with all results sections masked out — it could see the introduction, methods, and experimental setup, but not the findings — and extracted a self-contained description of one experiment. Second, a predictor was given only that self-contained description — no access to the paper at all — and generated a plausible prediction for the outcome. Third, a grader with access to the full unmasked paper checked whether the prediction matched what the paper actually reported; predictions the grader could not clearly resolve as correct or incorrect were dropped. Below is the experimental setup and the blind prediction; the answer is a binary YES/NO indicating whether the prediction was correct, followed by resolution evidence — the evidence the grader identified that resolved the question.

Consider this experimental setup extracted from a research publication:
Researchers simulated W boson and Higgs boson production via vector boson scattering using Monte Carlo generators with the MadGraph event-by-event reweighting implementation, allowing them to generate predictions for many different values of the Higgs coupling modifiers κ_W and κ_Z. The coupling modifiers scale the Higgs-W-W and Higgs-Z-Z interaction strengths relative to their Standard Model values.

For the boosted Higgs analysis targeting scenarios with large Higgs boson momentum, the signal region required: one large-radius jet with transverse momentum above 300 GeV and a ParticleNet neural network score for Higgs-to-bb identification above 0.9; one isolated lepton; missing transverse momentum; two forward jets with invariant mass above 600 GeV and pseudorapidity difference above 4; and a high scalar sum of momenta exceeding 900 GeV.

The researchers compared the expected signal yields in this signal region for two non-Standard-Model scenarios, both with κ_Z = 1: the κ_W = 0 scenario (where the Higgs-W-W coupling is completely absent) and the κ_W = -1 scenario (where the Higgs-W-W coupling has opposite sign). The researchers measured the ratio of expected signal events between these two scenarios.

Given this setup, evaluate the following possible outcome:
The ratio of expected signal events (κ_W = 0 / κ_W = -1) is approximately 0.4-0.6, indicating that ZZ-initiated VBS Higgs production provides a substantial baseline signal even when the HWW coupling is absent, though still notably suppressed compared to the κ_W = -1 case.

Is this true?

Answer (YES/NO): NO